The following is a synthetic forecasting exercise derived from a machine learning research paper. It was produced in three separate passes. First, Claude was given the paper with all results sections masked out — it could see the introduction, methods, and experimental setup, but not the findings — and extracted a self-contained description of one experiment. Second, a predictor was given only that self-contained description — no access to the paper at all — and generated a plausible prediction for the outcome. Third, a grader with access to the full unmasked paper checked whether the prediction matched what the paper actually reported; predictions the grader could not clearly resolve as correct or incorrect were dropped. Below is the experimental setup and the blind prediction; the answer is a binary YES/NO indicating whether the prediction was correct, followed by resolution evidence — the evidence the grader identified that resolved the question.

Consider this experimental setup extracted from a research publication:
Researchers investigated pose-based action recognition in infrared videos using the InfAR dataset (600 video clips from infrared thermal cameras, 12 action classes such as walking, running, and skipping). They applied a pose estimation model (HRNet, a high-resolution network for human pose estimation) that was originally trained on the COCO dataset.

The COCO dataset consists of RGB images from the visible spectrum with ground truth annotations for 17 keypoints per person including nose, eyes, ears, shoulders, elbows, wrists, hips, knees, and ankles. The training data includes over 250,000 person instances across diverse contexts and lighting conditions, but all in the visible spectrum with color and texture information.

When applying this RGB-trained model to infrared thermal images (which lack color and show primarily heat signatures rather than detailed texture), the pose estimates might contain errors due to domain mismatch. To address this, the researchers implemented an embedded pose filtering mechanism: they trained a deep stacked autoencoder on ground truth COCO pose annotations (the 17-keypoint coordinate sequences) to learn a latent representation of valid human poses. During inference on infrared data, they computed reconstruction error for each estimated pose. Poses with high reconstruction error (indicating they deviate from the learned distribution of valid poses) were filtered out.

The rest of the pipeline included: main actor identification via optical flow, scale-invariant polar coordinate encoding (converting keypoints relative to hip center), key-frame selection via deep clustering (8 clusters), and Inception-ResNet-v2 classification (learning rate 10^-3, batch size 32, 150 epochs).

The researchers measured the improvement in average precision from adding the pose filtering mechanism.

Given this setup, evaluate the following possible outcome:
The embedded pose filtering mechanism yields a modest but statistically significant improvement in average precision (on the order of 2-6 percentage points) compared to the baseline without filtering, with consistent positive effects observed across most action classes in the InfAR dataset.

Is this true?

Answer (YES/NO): NO